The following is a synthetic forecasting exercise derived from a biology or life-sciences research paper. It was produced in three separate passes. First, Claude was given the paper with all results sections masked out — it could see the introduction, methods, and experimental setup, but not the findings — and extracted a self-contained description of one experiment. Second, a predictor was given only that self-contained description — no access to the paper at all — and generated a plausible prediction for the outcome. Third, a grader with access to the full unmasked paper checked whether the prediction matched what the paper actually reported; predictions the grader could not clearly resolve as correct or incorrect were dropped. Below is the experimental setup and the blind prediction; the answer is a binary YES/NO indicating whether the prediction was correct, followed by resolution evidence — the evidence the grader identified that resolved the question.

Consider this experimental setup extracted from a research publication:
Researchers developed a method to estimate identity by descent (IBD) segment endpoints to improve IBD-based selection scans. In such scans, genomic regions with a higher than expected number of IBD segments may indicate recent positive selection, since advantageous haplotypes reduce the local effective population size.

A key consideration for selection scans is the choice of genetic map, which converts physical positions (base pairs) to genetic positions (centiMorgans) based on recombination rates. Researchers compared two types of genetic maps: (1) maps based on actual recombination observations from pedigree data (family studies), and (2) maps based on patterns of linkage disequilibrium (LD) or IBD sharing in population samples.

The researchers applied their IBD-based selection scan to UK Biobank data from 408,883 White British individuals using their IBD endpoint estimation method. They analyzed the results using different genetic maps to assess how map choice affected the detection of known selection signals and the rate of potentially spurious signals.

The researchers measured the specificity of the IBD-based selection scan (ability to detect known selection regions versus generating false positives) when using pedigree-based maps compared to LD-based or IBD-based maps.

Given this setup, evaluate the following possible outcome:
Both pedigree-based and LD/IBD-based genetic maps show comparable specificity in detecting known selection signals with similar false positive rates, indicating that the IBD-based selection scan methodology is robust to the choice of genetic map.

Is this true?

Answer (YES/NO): NO